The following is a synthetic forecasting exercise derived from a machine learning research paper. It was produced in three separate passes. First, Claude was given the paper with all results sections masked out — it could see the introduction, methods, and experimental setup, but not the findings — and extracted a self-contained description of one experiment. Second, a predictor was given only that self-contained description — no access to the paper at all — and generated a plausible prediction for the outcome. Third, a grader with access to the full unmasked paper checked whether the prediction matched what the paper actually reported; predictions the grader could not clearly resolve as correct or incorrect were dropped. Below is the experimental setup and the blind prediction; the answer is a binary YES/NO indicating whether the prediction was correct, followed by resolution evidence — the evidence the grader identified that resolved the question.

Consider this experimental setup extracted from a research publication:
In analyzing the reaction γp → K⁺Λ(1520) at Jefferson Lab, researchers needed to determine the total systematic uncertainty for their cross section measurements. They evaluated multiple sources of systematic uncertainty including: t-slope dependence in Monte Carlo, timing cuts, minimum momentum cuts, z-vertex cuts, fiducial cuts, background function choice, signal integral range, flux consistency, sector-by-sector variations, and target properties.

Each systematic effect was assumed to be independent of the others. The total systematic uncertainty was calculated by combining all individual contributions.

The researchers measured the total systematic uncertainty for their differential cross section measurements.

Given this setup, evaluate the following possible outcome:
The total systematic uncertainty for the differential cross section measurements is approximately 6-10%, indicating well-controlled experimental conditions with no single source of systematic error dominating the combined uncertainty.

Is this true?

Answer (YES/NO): NO